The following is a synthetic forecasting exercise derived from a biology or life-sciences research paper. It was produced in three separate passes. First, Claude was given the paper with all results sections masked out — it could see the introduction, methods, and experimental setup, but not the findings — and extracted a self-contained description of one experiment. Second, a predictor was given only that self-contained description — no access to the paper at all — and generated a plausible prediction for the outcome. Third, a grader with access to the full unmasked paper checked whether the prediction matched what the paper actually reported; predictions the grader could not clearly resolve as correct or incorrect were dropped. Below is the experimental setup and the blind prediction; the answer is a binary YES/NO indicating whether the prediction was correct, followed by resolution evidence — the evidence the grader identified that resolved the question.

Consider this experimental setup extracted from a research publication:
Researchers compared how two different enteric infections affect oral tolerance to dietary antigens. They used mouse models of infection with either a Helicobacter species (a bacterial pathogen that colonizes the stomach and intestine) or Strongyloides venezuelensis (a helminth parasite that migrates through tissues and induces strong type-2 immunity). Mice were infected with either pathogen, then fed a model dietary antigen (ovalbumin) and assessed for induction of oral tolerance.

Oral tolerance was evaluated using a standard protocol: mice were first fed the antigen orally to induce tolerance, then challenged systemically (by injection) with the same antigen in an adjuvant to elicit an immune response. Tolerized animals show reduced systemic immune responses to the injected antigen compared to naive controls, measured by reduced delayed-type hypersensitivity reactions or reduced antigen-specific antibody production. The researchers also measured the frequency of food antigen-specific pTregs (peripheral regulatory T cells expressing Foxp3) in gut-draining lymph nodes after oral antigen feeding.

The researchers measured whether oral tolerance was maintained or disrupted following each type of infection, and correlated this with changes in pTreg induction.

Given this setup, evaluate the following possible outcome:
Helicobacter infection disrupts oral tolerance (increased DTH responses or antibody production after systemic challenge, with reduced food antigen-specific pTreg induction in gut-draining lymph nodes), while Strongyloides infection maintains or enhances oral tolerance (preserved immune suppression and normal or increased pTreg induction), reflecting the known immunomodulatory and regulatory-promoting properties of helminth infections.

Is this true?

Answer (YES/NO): NO